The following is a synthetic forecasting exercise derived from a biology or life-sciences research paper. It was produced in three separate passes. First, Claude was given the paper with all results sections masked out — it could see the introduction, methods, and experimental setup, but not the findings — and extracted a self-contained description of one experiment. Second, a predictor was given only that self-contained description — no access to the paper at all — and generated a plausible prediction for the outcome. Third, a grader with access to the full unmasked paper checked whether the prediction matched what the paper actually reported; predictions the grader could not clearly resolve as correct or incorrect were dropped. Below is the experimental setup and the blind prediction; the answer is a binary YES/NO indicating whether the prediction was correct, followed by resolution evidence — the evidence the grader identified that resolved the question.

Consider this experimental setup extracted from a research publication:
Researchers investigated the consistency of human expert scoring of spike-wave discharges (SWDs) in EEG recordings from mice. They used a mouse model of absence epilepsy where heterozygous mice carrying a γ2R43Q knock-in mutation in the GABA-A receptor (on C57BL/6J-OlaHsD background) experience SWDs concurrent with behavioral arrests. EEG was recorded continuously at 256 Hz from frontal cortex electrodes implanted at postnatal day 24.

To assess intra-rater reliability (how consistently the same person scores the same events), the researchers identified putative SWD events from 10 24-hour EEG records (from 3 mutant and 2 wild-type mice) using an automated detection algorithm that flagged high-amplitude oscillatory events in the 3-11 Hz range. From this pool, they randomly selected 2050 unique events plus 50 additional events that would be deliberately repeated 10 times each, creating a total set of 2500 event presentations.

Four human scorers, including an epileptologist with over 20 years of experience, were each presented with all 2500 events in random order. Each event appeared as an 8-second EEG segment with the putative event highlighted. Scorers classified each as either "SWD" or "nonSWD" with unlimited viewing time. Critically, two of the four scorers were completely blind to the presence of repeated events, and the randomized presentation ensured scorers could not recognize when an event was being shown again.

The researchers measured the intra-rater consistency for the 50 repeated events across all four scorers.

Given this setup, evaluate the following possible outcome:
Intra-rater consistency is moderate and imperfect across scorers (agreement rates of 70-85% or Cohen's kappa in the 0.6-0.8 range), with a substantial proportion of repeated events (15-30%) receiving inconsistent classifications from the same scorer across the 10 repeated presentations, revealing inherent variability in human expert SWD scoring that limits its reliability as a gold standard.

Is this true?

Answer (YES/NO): NO